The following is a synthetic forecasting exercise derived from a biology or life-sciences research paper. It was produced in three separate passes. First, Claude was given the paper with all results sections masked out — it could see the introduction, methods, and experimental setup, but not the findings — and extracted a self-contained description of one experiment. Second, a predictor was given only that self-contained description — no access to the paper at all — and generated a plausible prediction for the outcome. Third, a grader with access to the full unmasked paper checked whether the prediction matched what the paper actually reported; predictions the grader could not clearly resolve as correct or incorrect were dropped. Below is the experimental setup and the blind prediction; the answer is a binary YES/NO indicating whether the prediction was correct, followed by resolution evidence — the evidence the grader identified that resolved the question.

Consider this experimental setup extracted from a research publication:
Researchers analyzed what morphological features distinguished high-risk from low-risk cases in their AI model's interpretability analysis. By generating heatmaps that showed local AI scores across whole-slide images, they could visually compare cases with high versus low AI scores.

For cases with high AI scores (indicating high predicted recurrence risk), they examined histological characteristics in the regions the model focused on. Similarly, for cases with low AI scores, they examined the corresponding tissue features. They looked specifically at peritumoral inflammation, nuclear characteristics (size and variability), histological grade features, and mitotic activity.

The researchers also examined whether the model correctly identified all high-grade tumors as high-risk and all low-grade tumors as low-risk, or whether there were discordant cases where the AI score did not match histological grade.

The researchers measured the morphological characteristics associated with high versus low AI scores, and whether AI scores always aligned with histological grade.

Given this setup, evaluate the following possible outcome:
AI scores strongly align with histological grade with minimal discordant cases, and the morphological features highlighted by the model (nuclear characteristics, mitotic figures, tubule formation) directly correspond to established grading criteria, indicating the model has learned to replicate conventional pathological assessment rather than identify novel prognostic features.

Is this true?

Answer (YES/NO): NO